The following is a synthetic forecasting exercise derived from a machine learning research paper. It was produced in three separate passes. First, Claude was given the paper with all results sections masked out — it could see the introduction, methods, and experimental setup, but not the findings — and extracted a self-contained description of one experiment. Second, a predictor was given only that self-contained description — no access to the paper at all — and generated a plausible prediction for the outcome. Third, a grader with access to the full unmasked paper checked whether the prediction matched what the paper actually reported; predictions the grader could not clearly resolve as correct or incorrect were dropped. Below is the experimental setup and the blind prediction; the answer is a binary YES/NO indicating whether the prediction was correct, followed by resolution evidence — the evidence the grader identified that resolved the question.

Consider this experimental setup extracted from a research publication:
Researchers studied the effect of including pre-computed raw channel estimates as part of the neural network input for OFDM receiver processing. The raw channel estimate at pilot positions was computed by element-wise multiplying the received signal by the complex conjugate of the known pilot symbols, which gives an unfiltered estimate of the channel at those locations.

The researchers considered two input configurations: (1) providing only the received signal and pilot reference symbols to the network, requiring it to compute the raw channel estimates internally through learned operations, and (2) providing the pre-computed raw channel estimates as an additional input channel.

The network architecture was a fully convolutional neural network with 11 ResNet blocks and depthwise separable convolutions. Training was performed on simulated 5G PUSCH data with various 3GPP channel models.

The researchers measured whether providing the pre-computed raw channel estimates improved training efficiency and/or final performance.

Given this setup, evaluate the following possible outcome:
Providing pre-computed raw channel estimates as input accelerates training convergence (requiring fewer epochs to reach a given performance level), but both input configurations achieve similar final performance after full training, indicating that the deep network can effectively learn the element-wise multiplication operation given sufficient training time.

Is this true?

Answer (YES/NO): YES